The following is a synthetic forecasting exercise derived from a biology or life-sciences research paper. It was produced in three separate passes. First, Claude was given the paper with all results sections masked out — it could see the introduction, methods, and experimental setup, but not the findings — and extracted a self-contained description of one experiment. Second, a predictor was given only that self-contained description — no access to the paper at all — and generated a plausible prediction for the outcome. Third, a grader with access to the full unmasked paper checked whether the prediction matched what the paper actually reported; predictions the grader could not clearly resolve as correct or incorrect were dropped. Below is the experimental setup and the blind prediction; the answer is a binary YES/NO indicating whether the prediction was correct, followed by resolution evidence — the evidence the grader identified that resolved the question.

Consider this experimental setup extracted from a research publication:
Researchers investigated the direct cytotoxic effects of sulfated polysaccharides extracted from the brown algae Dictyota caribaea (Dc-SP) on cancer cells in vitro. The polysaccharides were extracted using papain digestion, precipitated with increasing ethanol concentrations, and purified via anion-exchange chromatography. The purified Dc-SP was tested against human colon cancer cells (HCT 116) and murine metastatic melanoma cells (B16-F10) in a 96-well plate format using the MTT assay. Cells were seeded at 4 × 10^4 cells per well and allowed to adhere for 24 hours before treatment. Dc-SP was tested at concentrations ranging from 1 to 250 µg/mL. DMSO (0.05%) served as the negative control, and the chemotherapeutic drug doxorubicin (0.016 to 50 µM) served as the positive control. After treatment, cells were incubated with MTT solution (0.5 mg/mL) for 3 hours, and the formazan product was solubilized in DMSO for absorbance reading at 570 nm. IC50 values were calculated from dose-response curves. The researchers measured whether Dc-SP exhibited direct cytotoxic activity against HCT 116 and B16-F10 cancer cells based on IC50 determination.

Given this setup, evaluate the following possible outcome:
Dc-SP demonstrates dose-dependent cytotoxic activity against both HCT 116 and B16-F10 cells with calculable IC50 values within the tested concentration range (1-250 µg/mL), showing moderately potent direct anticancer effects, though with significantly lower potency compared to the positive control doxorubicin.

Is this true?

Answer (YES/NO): NO